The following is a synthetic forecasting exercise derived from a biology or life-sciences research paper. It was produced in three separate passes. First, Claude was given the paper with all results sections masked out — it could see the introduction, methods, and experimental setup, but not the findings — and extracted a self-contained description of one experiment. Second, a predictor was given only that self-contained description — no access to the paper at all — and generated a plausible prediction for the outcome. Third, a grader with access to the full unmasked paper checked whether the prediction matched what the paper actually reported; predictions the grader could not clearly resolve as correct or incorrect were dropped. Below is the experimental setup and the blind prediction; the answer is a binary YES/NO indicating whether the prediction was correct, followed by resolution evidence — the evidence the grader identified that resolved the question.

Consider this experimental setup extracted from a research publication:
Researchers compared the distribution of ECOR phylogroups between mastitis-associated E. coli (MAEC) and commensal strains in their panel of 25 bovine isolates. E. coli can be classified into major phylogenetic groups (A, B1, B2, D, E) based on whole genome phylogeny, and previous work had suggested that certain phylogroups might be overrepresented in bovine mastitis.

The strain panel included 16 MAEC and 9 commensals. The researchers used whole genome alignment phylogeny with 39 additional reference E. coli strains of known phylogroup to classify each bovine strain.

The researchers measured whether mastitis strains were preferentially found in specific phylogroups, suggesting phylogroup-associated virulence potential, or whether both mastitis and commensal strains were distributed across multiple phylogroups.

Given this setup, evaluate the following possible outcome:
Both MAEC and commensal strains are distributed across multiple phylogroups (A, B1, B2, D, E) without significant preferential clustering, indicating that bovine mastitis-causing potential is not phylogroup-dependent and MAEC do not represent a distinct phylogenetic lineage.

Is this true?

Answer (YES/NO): NO